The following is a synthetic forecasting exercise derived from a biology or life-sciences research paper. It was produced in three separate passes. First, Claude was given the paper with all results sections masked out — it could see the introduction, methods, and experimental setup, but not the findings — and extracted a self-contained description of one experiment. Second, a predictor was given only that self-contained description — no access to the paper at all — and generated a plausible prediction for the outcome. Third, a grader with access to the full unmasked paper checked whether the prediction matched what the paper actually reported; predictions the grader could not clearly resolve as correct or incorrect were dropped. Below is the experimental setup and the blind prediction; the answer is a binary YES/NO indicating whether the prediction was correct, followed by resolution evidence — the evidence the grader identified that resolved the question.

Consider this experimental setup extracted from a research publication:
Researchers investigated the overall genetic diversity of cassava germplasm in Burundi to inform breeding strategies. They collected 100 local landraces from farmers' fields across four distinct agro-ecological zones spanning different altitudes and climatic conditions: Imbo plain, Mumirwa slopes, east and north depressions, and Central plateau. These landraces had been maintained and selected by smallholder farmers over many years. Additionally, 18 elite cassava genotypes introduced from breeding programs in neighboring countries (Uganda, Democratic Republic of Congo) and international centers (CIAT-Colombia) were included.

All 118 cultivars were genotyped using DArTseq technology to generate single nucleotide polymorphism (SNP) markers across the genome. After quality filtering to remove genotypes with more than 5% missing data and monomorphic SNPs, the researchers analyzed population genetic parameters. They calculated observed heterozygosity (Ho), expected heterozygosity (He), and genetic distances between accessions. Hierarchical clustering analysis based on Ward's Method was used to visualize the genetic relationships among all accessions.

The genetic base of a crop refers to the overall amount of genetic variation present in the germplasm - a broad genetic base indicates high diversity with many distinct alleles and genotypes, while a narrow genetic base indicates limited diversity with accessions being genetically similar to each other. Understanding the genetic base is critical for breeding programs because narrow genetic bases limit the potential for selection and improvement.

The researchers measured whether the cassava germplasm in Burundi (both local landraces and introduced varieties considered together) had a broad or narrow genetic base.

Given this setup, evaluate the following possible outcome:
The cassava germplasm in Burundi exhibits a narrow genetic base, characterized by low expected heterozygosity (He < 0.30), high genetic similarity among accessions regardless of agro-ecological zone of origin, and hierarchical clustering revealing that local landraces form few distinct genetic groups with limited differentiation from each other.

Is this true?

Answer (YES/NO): YES